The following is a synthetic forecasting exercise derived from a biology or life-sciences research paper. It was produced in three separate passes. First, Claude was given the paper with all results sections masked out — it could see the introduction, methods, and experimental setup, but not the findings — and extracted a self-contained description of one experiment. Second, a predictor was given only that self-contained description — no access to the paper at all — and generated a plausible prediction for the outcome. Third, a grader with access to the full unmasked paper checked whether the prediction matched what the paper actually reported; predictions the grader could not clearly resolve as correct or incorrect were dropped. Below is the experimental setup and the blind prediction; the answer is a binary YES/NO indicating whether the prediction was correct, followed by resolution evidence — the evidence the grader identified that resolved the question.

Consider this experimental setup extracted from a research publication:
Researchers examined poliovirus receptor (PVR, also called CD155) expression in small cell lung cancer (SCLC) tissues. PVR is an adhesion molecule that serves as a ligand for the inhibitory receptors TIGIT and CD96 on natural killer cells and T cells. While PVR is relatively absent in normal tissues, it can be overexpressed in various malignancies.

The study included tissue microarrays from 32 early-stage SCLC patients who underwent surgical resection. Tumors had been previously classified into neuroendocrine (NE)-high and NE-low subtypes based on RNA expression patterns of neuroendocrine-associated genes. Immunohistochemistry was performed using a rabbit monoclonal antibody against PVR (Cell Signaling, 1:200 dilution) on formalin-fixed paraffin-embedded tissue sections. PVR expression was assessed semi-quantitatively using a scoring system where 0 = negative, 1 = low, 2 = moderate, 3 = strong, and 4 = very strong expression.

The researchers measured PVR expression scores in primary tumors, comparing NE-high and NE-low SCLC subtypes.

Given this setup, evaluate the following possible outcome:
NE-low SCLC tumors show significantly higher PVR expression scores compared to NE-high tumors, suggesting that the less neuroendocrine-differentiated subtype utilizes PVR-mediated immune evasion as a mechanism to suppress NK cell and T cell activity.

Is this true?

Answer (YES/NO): YES